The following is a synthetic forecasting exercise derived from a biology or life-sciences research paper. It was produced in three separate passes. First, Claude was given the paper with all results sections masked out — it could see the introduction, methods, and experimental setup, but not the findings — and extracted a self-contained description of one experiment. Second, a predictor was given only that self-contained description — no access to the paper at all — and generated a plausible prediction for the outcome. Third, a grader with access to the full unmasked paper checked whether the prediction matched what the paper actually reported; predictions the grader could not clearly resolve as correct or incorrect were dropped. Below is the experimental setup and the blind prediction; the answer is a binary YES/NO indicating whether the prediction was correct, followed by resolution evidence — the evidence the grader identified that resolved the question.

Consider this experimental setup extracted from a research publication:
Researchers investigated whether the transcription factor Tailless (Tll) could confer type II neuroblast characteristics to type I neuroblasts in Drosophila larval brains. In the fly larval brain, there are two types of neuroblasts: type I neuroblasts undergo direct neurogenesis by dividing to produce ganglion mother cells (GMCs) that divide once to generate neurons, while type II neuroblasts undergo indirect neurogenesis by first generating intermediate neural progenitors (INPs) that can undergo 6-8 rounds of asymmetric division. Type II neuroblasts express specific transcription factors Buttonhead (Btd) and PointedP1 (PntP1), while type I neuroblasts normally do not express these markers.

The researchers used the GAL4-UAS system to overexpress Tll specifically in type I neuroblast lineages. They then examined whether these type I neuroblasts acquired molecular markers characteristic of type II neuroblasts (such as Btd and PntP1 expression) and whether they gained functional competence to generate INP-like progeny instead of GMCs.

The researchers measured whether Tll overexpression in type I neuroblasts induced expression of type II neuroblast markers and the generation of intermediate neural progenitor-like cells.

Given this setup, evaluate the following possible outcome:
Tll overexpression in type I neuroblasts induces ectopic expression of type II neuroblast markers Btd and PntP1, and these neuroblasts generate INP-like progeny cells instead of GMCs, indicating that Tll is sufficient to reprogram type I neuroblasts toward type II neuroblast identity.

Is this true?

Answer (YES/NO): NO